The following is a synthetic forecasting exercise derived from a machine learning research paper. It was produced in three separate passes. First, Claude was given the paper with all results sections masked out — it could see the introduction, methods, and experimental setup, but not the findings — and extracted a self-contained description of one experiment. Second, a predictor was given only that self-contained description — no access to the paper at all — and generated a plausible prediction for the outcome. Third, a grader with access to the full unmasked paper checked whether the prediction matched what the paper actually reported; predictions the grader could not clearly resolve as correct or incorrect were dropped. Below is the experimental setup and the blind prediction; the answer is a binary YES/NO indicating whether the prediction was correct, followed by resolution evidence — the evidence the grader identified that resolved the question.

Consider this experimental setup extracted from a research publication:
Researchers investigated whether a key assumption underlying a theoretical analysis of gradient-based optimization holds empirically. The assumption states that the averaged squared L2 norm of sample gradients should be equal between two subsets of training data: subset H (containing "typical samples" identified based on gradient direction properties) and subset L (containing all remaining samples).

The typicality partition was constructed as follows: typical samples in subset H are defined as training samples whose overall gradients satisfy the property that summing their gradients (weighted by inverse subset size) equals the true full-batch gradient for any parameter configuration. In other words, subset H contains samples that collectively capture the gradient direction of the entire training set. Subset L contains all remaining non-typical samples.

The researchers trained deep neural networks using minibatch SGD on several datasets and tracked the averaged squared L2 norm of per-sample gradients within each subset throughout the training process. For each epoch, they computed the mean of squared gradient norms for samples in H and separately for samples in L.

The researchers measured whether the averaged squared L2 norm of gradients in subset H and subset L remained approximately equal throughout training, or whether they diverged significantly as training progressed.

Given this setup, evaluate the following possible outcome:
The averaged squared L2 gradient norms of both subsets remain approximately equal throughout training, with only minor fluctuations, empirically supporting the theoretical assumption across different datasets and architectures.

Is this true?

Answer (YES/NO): YES